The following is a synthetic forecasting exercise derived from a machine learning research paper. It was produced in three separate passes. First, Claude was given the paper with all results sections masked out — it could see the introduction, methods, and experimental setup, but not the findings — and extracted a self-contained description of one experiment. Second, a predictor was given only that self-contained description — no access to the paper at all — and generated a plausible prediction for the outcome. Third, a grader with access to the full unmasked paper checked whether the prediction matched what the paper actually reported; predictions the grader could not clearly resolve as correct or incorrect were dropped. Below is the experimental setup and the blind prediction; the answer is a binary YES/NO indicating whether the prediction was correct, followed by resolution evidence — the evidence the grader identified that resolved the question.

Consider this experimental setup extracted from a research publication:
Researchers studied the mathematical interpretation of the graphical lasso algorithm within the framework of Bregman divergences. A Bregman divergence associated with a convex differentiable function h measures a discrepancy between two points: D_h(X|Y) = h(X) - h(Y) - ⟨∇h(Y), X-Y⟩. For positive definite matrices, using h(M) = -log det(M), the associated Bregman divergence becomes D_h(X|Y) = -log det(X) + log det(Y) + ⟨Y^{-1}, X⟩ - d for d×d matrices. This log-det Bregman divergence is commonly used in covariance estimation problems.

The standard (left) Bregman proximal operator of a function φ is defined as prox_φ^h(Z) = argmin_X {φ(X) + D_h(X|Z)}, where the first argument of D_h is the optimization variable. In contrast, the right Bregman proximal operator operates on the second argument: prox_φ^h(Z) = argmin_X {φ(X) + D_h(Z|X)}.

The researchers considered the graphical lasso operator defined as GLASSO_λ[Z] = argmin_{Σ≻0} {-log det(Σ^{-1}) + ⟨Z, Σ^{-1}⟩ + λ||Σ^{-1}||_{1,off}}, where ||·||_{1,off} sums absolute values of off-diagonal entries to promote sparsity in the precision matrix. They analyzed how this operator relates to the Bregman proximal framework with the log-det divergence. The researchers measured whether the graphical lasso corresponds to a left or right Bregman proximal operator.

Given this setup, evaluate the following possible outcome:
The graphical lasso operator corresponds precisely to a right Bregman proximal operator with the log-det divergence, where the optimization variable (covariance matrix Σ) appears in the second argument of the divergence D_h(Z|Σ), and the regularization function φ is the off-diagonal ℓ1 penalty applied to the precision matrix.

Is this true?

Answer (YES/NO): YES